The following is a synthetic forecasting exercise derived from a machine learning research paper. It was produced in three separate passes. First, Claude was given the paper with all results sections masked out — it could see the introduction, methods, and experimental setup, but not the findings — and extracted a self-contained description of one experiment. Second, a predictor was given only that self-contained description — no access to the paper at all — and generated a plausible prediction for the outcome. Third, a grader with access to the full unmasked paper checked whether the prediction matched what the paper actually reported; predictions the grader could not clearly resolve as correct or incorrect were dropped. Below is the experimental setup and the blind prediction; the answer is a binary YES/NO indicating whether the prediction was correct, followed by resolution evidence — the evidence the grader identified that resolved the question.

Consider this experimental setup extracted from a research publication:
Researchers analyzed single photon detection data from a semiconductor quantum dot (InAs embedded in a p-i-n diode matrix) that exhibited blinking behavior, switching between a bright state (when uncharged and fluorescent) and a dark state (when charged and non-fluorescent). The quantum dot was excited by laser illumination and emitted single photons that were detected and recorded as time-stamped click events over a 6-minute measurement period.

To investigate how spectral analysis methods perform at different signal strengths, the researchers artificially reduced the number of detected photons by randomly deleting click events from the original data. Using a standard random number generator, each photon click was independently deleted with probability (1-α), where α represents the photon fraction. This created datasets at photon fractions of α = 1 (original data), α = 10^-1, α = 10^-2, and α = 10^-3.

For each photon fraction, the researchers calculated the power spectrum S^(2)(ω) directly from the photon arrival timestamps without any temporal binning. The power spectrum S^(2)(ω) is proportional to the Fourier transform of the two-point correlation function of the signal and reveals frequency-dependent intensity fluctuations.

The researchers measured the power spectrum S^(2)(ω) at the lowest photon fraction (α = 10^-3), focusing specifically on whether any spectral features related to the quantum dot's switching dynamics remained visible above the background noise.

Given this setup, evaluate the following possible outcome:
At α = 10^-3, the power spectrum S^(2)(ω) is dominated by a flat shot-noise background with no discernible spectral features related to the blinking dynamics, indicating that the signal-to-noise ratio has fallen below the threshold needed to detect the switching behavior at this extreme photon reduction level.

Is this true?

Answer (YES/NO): NO